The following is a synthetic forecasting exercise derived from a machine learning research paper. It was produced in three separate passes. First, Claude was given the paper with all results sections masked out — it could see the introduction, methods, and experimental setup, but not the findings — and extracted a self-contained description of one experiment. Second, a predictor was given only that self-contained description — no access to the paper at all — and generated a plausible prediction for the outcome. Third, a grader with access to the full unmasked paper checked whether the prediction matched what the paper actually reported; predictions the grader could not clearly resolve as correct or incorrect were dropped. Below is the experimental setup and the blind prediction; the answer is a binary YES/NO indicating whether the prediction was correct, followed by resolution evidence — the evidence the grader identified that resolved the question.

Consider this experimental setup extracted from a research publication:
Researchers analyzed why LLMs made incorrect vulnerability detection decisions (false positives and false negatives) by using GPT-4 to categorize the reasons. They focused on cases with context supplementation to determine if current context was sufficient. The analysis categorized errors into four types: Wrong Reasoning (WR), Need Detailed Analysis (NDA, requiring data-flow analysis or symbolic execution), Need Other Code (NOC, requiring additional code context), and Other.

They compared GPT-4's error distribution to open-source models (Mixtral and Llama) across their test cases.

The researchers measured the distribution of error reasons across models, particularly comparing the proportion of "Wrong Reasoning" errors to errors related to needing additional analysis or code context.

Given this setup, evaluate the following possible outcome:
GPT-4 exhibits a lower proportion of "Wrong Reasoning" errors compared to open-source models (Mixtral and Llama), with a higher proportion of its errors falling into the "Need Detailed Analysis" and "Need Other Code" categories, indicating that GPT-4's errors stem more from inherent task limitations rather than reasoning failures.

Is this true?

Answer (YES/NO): YES